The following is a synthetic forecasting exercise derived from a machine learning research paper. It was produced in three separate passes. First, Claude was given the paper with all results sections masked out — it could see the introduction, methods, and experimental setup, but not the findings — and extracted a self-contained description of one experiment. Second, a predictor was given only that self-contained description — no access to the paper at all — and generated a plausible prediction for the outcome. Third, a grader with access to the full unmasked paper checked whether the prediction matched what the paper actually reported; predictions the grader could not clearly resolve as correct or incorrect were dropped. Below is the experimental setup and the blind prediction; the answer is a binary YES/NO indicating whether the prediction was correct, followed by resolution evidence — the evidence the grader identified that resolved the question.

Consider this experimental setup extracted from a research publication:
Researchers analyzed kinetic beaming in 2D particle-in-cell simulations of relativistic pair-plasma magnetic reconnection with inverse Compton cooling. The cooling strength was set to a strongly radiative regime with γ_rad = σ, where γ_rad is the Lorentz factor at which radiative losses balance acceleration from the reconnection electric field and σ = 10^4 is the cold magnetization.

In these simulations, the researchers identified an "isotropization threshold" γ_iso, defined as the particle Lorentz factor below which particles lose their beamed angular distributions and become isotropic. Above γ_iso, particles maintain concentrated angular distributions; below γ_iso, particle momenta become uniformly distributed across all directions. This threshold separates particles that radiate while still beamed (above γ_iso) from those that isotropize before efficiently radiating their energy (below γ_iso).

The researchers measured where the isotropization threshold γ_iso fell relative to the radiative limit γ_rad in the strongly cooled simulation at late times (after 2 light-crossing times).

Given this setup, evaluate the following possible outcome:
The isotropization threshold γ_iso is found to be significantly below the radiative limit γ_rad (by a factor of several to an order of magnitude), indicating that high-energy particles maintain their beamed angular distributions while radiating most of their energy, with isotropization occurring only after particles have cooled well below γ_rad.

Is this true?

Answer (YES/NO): YES